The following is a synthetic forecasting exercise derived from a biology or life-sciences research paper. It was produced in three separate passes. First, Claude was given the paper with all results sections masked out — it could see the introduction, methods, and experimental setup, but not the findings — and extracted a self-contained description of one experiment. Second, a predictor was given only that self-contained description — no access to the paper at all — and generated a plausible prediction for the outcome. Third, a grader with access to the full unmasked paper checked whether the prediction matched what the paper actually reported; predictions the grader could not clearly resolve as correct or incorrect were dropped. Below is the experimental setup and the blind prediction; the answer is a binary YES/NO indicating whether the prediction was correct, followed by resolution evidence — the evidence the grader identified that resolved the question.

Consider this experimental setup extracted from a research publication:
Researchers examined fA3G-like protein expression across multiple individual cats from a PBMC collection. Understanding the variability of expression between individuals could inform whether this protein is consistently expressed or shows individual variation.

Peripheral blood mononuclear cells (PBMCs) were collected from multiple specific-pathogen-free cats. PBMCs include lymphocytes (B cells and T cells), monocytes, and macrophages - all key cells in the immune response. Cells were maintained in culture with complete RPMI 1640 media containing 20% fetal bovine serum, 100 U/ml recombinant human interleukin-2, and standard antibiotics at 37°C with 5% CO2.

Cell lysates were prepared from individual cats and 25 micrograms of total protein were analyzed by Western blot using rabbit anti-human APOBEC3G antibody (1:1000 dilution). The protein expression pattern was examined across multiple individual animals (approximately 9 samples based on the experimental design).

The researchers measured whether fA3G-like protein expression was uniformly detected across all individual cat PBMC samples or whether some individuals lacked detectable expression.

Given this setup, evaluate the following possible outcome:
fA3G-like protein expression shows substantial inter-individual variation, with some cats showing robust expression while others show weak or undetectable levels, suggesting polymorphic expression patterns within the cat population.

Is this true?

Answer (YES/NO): YES